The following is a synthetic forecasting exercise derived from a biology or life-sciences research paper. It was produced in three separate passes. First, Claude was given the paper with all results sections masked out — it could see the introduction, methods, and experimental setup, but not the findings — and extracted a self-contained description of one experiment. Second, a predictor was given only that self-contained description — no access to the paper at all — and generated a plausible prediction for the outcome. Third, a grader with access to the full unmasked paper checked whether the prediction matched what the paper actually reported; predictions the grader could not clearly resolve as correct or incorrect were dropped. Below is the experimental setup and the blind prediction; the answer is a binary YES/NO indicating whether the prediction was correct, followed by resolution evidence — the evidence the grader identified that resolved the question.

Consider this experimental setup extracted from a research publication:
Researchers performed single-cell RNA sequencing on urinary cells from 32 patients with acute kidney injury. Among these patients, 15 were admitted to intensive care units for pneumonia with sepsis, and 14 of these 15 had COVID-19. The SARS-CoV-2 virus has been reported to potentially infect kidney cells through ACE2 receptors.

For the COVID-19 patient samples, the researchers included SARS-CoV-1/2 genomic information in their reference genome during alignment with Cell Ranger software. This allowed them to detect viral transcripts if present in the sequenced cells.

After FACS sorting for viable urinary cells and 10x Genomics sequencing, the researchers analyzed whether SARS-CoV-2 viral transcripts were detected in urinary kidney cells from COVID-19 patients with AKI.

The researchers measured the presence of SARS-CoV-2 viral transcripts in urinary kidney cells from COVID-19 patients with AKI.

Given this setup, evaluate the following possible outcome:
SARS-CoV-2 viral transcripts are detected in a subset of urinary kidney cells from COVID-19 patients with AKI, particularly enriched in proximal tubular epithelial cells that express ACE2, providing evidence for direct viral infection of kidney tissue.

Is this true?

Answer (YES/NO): NO